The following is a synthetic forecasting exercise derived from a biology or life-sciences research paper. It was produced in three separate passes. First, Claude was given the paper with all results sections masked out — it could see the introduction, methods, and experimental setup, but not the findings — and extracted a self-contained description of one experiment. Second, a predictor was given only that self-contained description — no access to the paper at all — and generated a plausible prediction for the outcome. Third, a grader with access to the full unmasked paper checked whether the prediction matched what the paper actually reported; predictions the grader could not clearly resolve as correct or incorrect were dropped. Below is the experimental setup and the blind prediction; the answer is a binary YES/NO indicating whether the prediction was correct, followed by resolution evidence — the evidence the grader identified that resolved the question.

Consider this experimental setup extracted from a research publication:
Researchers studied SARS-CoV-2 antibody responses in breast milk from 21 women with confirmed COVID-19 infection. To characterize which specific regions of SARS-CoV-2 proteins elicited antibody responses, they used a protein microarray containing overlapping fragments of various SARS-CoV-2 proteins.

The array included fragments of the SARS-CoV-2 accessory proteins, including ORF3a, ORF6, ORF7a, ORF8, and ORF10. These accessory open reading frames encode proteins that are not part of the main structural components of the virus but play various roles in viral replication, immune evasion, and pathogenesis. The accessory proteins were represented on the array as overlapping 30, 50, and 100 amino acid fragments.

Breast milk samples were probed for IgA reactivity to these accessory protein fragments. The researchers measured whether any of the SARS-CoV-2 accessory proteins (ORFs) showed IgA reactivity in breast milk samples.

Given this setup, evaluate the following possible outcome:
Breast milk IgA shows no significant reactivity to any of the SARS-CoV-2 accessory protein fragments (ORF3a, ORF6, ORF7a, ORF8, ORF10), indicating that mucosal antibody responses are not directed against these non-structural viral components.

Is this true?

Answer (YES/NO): NO